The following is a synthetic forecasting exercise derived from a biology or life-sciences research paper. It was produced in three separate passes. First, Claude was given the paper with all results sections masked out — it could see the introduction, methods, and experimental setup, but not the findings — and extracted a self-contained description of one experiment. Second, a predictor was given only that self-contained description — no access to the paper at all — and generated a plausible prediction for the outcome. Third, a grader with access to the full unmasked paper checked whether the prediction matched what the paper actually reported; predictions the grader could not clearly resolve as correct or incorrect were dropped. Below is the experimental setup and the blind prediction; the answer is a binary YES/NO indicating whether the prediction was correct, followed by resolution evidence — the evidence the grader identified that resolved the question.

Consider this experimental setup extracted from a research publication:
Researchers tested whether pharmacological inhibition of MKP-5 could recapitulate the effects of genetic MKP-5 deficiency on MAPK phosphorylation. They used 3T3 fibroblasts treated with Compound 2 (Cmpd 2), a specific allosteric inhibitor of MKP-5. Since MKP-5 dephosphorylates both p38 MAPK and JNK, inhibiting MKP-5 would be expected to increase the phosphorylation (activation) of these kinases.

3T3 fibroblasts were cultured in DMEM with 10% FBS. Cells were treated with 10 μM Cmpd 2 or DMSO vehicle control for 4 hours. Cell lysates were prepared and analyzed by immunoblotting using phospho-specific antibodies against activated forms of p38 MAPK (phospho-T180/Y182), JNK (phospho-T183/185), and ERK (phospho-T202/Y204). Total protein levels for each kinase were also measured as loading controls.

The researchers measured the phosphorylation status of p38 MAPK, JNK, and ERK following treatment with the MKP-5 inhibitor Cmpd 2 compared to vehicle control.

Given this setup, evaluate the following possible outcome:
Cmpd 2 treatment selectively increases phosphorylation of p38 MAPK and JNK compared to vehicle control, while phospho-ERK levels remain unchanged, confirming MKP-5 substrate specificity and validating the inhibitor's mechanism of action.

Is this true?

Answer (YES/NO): YES